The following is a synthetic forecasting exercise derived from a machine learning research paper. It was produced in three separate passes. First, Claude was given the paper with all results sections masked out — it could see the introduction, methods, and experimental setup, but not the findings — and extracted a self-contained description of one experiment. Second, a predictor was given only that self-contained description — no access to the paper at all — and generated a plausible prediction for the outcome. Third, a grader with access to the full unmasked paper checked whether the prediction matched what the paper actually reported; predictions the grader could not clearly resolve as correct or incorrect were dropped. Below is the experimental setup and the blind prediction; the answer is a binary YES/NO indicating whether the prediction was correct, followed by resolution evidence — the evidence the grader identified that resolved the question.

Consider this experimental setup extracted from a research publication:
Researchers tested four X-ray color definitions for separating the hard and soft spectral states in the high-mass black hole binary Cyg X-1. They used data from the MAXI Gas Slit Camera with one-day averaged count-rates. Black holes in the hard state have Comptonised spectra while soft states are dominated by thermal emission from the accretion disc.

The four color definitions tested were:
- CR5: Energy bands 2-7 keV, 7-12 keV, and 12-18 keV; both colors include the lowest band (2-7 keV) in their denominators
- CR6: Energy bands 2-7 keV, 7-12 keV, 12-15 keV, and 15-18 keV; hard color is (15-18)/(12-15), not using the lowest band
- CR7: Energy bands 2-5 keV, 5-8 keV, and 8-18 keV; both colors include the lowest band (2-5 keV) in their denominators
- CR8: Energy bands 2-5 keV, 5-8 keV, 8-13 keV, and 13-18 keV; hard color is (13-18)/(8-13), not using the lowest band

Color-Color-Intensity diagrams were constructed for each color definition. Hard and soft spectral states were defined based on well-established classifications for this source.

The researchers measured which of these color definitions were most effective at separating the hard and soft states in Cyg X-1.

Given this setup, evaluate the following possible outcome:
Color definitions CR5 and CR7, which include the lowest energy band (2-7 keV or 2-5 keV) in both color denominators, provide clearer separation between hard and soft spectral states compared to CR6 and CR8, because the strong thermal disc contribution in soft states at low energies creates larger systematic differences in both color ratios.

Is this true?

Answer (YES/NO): YES